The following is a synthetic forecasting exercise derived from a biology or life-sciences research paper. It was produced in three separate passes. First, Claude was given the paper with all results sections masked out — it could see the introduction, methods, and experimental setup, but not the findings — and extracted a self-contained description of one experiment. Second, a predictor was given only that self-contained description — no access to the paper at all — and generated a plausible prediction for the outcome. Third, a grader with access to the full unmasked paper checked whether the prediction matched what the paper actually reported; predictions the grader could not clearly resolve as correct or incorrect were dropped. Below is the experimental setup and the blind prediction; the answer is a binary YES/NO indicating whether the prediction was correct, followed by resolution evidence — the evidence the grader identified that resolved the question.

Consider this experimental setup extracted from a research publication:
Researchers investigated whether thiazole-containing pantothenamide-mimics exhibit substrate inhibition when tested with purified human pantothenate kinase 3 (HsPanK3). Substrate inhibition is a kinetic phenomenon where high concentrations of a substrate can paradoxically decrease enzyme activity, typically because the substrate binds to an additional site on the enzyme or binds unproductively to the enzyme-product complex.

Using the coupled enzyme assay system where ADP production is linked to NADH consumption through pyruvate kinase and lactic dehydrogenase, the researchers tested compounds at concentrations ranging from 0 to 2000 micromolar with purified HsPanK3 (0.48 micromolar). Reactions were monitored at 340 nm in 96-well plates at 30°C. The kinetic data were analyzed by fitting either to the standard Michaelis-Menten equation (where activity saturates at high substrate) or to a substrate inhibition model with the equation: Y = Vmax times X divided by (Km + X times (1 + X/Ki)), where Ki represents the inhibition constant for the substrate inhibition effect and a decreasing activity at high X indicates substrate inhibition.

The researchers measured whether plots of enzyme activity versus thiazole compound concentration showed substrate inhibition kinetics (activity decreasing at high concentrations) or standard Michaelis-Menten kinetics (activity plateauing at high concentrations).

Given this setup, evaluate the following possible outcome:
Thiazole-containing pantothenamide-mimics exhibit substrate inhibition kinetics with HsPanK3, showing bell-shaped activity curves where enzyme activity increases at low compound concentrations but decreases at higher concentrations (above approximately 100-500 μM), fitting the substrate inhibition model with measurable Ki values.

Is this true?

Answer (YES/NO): NO